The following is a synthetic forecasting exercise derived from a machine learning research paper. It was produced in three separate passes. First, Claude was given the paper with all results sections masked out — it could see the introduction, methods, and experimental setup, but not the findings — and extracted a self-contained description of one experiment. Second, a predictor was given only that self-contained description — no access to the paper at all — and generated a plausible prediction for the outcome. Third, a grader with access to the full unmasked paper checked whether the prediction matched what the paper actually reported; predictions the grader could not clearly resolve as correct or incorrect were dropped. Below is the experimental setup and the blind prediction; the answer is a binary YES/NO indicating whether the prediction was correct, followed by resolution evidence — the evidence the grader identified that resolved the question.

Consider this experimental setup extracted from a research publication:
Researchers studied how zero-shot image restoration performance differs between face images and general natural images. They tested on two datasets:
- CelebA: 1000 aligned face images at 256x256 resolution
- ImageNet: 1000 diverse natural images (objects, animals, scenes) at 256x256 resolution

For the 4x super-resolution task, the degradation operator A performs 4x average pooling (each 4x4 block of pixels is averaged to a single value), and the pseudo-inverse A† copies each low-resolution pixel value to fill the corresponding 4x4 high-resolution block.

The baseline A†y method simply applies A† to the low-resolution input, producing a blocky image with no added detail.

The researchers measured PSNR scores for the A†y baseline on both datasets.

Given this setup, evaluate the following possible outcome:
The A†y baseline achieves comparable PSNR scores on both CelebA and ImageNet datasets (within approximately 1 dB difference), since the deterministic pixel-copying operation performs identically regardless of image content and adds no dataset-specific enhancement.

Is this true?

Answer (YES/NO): NO